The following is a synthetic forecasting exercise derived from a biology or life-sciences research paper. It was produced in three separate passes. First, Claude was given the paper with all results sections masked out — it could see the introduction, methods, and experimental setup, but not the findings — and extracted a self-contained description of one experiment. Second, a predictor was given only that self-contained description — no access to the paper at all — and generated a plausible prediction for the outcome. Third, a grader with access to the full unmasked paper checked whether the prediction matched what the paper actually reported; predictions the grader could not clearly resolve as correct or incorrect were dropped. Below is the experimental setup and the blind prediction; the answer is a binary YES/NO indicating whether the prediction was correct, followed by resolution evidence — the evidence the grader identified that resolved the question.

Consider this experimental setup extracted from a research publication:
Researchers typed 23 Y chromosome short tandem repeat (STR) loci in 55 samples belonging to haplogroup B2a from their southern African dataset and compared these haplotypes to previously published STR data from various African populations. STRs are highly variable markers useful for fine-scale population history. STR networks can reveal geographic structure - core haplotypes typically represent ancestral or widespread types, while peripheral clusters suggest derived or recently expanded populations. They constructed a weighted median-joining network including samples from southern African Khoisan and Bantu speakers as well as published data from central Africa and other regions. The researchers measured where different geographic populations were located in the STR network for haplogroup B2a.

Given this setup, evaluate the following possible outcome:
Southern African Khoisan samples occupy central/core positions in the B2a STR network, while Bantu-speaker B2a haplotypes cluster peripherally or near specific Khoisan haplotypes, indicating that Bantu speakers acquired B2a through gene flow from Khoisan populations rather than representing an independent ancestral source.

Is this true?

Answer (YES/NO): NO